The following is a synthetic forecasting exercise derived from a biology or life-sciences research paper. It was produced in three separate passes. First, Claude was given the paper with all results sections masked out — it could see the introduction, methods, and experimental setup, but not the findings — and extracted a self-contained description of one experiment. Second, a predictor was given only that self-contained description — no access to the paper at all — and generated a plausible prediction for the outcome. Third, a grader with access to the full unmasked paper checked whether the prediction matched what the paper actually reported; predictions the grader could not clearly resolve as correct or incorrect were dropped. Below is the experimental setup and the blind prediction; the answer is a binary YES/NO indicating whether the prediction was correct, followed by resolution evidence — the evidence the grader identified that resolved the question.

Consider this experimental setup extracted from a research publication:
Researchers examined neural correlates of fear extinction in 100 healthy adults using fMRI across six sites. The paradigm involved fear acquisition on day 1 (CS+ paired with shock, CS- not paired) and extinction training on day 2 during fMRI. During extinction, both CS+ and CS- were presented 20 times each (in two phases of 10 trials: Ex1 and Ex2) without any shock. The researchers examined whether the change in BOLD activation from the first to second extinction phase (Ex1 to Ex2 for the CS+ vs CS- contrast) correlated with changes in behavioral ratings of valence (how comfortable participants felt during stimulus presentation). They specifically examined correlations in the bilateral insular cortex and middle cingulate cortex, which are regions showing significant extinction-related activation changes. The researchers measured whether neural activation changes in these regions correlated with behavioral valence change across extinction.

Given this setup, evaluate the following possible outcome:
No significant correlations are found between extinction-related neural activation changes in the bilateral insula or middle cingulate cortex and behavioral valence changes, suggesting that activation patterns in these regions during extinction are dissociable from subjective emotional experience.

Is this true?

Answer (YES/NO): NO